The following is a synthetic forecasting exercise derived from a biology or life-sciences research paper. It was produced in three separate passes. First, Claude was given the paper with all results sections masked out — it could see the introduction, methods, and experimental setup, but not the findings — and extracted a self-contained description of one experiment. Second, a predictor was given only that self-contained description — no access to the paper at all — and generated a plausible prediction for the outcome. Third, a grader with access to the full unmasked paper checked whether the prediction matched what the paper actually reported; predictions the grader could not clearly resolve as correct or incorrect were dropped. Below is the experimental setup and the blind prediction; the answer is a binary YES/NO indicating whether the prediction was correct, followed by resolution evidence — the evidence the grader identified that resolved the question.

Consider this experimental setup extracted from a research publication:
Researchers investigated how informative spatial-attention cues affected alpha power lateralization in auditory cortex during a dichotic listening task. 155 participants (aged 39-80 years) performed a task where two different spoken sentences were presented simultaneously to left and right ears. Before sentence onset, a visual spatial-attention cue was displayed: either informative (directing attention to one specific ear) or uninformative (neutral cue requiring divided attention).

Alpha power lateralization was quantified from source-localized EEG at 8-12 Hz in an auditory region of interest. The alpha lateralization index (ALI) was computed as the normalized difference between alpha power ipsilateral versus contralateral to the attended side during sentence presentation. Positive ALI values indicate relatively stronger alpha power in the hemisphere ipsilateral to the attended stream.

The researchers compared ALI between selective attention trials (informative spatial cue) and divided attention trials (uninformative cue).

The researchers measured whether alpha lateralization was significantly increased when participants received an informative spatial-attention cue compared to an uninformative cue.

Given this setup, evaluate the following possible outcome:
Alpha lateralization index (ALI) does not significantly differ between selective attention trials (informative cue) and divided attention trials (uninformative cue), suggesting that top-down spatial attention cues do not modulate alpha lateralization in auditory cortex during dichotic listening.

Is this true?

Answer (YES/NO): NO